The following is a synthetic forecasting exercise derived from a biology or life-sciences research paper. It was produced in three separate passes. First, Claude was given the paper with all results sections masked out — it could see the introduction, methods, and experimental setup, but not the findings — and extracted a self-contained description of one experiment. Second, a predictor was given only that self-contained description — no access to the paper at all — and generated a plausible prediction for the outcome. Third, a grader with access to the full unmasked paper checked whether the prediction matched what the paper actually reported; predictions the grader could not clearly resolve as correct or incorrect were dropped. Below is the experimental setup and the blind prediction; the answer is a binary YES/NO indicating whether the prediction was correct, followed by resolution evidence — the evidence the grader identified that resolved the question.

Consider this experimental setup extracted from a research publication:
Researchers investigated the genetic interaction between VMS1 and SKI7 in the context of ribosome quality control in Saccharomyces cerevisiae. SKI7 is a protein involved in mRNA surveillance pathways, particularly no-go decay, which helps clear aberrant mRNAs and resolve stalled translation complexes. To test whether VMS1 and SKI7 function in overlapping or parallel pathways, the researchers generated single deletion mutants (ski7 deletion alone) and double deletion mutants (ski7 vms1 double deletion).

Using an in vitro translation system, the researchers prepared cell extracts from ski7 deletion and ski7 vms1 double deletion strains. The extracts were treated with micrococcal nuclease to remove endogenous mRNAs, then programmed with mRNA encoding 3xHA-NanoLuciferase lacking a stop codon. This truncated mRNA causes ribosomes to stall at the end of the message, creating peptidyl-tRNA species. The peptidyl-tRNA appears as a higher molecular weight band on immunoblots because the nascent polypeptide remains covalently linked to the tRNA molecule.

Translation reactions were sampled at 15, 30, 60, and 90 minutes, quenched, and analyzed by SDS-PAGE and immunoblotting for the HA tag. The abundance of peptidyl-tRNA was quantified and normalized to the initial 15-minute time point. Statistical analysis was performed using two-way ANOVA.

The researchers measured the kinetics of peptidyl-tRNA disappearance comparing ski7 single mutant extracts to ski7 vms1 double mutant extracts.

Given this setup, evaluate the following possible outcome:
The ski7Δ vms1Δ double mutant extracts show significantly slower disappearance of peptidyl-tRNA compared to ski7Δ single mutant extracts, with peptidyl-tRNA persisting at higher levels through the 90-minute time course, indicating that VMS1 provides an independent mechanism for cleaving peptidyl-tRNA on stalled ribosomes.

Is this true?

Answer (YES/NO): YES